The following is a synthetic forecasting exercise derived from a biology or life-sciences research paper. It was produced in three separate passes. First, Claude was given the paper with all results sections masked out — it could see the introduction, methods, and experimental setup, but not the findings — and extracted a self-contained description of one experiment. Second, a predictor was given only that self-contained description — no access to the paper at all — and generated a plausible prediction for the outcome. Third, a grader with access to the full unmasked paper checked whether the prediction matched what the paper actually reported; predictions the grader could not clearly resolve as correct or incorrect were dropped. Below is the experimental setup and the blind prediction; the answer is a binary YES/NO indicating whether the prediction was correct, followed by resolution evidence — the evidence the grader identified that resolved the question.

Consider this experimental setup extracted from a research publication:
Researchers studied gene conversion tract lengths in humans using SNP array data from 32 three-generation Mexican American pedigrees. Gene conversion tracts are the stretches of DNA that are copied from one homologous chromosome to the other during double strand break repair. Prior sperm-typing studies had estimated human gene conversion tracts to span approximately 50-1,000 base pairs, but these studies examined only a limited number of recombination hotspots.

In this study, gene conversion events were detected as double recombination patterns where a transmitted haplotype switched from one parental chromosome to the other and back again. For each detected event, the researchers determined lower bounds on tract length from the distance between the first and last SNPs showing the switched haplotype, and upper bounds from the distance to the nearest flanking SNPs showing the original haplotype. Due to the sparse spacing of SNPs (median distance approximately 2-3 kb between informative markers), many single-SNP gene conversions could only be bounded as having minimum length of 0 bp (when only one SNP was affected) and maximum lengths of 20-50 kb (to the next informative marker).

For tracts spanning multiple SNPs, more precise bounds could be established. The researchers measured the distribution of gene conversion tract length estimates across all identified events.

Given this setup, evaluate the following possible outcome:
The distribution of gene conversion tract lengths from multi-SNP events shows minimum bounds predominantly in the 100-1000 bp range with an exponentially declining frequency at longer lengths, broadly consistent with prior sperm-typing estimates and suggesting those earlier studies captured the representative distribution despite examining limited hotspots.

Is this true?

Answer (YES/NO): NO